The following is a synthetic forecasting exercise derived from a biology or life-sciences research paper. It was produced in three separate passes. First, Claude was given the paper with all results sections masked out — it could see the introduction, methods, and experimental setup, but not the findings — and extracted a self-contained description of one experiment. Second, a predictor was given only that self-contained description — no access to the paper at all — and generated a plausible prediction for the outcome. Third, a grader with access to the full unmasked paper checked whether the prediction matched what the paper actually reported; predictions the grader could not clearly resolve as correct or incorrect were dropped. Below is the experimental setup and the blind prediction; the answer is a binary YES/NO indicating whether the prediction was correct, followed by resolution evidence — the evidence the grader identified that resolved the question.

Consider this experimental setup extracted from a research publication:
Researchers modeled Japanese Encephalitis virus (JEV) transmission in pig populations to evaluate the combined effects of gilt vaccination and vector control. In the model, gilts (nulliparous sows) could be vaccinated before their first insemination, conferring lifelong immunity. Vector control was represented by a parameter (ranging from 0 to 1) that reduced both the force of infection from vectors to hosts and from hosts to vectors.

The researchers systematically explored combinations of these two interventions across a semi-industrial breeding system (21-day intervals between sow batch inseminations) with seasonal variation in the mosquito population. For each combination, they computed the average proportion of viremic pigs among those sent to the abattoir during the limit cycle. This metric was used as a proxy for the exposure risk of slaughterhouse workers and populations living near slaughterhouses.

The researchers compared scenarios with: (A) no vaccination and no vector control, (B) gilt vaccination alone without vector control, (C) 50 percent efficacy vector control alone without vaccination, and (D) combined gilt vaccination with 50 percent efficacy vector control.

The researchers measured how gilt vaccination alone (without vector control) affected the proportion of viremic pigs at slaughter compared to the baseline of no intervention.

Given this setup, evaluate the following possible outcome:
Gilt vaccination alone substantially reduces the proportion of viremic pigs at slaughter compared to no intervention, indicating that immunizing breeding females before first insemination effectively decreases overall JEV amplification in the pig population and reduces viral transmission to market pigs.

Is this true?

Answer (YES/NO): NO